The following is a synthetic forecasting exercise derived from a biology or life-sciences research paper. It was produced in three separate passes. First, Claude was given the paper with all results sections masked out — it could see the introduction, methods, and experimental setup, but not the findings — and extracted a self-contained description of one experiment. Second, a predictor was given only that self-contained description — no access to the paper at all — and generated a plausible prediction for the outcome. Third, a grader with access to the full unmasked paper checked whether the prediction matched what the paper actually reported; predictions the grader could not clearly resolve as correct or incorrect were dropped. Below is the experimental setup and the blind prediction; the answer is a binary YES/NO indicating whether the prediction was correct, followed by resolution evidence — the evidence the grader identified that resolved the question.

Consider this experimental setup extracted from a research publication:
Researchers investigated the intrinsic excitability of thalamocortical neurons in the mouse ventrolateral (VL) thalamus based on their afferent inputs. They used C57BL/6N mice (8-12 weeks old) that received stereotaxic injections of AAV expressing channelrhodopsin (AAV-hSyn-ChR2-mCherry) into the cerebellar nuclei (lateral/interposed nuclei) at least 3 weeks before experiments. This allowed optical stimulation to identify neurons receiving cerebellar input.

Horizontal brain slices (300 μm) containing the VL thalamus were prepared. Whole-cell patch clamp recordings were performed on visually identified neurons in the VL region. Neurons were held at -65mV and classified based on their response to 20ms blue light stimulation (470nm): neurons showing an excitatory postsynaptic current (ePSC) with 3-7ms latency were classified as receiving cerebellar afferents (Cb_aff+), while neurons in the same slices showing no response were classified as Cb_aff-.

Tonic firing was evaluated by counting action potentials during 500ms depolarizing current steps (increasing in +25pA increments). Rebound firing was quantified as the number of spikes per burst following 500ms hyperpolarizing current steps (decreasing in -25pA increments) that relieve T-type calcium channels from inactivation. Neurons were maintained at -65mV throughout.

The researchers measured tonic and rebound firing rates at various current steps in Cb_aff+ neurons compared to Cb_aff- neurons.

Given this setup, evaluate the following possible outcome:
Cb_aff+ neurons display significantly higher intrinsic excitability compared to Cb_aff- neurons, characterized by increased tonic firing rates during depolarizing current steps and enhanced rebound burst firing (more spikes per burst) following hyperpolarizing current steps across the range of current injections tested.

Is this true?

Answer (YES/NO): YES